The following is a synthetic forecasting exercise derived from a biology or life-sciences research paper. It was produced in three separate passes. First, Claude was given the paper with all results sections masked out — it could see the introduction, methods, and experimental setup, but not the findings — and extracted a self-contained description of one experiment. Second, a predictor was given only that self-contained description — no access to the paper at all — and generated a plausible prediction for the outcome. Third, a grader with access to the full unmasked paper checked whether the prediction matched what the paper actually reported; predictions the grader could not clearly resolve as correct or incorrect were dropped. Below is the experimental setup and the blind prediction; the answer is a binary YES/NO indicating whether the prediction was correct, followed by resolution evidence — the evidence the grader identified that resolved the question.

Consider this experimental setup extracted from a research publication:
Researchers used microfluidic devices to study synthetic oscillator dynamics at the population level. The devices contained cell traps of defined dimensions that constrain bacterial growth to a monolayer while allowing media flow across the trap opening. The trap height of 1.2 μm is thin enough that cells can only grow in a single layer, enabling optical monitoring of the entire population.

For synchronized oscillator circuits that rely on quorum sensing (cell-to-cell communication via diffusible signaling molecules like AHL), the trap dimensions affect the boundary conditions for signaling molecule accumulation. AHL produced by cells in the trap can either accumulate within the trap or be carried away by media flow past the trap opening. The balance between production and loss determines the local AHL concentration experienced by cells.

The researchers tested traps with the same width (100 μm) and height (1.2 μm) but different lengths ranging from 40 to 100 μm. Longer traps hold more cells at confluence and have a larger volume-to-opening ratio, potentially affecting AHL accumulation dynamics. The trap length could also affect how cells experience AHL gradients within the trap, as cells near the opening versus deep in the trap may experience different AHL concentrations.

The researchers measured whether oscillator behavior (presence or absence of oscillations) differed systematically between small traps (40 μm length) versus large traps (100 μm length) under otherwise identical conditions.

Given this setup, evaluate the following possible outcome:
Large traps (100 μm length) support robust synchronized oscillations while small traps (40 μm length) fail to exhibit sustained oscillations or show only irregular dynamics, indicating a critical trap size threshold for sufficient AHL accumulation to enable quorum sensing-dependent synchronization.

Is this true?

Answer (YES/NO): NO